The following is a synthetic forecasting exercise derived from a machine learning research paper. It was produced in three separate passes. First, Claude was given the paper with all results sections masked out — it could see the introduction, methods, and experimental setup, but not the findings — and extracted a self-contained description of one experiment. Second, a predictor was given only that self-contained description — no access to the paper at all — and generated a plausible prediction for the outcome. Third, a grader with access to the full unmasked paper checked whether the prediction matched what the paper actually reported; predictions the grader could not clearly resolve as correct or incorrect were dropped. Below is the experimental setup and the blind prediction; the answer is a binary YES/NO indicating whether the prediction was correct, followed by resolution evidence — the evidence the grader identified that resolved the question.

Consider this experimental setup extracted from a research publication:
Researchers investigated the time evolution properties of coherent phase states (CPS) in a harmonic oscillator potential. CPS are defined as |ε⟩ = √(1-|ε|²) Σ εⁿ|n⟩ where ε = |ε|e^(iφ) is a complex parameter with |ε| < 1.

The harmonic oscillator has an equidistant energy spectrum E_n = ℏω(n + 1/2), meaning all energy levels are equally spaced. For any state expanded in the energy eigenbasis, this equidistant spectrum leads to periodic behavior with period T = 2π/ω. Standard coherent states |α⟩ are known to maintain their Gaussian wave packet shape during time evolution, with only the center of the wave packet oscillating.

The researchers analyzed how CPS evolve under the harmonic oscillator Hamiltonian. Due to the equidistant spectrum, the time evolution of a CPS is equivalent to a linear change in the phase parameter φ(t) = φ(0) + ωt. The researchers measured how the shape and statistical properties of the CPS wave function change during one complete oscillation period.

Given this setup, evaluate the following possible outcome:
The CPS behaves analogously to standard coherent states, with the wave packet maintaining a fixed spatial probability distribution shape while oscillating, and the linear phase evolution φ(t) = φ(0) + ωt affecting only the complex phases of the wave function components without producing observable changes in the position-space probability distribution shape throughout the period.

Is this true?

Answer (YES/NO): NO